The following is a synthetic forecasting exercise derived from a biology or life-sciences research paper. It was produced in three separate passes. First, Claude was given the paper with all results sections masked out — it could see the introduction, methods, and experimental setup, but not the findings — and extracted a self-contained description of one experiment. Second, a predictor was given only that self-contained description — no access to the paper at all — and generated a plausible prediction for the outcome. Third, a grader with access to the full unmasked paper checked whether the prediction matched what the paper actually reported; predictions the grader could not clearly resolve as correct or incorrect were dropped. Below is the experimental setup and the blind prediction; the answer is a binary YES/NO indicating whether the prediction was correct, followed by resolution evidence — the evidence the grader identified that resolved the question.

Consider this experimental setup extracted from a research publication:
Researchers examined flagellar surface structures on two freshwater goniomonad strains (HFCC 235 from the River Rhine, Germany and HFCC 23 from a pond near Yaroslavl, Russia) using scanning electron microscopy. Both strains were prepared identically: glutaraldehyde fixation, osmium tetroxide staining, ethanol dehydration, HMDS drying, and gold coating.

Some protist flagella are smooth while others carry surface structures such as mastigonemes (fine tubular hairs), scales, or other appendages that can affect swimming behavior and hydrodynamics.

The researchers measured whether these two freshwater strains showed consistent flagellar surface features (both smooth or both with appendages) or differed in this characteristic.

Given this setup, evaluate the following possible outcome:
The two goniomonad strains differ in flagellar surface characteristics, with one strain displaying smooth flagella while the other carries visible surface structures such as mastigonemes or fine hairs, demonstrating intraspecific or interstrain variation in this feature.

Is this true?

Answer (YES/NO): YES